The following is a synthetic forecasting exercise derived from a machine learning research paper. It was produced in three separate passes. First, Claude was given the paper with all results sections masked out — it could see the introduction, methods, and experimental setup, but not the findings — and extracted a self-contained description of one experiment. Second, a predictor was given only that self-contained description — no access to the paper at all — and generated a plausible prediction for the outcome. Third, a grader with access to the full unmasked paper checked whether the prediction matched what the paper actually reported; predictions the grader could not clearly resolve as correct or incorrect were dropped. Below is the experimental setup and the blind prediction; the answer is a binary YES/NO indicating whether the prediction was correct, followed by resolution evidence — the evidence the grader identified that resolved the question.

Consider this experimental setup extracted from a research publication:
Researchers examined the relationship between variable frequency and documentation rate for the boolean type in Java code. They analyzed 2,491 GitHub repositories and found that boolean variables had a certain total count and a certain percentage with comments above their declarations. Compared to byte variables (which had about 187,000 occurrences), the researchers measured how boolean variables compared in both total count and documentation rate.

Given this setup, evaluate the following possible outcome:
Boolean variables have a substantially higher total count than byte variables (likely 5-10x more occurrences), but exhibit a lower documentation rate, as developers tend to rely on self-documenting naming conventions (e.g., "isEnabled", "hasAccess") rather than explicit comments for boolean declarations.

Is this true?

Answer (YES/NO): NO